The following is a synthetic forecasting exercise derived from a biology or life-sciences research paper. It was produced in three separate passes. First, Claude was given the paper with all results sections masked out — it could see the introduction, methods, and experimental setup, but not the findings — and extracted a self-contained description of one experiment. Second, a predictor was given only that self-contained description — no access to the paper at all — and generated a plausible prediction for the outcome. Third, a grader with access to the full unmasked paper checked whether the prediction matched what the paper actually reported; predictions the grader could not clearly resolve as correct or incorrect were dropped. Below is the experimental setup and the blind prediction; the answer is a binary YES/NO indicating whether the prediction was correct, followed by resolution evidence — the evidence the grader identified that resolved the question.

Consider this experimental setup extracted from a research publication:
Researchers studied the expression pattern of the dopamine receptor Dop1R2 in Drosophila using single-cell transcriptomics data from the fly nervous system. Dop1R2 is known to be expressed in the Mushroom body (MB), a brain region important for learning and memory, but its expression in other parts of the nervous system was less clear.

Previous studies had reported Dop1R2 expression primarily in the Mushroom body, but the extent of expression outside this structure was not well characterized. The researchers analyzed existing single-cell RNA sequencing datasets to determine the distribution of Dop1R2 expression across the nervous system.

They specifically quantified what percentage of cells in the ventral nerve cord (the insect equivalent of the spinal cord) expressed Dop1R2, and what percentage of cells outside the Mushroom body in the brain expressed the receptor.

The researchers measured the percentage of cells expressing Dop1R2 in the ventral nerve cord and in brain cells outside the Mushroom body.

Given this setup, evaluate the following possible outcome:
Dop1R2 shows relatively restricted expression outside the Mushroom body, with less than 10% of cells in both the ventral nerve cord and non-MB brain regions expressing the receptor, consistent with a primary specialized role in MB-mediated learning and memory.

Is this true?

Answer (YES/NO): NO